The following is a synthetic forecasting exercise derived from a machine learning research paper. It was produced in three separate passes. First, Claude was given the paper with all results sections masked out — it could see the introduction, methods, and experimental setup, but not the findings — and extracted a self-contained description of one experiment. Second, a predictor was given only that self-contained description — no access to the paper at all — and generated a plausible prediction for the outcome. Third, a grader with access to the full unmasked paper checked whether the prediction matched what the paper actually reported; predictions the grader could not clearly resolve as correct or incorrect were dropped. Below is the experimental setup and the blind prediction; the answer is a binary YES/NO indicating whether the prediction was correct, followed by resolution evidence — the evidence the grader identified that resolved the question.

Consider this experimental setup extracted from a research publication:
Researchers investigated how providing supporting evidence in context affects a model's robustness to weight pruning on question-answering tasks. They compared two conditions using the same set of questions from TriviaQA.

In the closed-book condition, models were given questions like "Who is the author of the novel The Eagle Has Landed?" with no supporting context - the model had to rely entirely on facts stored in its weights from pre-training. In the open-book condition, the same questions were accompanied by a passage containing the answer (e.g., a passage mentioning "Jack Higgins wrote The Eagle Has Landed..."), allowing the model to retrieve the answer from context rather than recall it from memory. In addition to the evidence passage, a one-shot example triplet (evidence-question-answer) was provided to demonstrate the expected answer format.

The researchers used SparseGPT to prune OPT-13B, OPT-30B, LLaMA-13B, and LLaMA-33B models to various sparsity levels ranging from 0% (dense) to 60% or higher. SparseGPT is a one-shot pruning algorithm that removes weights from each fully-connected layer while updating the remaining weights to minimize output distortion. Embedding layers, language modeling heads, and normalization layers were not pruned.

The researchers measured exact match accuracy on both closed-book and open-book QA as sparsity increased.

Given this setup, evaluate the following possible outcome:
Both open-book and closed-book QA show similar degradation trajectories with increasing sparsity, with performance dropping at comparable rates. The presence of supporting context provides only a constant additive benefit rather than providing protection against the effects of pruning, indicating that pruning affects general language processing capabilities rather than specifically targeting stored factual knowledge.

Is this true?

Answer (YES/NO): NO